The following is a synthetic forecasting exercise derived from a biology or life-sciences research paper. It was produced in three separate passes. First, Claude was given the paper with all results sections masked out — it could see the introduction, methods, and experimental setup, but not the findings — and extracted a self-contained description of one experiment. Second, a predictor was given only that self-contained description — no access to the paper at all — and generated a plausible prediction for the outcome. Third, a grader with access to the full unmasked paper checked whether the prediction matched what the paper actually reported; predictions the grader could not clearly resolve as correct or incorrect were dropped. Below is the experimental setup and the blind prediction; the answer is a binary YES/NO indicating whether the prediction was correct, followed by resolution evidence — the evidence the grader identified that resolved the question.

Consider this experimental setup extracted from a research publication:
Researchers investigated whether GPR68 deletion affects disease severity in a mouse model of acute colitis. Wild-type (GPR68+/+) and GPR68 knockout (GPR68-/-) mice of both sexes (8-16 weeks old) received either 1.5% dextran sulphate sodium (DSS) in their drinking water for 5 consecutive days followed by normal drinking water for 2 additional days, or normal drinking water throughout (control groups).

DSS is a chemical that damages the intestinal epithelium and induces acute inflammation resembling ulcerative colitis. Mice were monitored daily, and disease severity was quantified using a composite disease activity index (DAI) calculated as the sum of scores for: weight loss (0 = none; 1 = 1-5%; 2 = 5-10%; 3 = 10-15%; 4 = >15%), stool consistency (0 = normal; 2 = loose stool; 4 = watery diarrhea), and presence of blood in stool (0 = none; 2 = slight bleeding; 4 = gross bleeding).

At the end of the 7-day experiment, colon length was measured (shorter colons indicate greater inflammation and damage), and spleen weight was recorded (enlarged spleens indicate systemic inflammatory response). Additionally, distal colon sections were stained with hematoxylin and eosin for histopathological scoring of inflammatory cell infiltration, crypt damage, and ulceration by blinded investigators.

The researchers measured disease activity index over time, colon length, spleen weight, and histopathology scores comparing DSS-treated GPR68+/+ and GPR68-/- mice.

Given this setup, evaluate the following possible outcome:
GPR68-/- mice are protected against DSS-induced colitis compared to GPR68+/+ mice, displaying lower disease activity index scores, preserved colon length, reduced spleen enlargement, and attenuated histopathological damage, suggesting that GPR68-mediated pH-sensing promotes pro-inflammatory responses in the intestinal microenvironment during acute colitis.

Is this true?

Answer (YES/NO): NO